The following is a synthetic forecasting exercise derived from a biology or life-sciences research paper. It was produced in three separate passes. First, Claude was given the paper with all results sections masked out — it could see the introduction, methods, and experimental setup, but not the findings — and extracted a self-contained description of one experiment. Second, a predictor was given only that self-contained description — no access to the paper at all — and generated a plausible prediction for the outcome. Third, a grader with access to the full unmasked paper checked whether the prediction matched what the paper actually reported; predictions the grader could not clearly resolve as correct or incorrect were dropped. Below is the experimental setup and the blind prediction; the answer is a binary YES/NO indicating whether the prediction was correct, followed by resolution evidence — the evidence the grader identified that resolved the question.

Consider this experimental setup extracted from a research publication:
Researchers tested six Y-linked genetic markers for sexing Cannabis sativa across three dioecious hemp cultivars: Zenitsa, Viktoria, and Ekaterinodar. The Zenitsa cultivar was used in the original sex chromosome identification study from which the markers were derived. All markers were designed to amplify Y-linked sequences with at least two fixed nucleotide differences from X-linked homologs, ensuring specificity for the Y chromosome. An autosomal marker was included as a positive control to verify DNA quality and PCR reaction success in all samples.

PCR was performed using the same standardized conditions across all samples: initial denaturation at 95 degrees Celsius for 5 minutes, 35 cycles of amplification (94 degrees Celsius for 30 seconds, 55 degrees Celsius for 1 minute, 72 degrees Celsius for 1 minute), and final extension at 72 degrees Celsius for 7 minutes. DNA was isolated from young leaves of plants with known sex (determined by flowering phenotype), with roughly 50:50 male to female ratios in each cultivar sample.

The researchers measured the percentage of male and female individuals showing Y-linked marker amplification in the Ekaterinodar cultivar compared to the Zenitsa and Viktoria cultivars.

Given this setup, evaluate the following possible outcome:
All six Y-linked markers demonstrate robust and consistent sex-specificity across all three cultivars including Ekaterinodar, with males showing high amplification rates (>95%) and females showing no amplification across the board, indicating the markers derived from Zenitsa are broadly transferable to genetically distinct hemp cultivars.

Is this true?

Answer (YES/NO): NO